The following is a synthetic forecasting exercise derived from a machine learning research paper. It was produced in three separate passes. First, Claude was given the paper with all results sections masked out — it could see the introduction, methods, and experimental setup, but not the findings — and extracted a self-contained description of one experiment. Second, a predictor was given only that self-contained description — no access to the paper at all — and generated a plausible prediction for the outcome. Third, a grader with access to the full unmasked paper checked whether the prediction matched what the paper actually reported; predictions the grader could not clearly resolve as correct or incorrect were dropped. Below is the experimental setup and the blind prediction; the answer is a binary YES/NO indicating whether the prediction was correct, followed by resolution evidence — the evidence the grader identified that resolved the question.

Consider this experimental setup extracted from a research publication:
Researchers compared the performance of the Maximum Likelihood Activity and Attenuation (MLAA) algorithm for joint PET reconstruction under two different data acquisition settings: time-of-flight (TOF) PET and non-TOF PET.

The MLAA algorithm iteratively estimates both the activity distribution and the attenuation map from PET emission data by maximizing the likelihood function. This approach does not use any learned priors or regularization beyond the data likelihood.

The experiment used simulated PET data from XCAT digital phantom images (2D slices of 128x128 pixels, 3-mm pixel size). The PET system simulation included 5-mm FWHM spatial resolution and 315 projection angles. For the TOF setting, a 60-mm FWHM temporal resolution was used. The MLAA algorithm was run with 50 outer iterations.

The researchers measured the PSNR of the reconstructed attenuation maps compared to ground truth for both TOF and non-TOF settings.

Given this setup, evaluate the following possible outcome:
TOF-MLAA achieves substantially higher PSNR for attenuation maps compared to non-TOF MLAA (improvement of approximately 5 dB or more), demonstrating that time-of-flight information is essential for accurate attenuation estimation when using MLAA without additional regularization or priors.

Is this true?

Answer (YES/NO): NO